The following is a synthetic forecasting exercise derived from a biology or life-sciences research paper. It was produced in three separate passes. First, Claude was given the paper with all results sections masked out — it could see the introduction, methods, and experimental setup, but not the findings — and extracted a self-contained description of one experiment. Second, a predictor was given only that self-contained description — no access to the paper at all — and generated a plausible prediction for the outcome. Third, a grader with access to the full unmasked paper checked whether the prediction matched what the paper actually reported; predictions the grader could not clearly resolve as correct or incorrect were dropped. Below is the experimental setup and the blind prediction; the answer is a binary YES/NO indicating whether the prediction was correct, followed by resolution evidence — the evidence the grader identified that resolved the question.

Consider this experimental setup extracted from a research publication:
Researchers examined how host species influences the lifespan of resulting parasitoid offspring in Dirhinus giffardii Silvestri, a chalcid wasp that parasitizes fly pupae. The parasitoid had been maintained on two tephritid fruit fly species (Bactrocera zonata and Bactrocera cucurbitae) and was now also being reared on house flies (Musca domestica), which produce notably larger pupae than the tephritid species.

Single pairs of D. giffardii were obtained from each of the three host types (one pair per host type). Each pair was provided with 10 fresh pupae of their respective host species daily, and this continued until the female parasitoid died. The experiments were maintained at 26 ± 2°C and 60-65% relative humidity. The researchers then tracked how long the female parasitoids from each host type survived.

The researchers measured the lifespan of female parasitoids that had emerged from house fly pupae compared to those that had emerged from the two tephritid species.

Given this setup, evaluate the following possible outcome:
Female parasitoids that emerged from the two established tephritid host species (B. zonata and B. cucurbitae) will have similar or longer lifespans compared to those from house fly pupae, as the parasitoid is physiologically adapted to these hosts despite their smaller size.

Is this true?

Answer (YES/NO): NO